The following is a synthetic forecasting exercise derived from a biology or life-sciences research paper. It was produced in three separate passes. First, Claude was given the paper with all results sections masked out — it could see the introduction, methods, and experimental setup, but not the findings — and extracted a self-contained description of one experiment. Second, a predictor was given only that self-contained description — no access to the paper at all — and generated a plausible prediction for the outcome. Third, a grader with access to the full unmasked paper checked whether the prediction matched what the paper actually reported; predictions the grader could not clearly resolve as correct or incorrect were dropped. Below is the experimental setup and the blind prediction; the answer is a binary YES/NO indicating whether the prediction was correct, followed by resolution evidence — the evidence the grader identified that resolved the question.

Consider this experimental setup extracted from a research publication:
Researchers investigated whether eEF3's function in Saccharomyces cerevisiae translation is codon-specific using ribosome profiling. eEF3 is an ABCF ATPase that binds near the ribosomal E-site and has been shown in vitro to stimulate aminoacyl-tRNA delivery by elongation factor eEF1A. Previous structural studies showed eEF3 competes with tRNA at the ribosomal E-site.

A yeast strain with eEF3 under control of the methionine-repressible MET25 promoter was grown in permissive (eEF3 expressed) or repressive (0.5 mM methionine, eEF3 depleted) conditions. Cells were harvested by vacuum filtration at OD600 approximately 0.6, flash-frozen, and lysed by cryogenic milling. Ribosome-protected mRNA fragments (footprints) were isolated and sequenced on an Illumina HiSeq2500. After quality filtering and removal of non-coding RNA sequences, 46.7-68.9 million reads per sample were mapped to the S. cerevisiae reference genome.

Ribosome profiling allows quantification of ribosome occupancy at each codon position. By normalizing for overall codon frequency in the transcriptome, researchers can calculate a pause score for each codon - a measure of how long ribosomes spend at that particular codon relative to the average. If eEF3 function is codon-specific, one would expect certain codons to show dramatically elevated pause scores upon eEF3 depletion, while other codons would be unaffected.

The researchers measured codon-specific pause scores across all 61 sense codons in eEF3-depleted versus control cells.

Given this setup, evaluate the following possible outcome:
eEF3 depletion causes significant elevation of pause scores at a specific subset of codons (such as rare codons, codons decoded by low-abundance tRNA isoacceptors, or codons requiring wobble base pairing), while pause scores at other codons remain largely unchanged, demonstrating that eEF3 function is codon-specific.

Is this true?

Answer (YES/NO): NO